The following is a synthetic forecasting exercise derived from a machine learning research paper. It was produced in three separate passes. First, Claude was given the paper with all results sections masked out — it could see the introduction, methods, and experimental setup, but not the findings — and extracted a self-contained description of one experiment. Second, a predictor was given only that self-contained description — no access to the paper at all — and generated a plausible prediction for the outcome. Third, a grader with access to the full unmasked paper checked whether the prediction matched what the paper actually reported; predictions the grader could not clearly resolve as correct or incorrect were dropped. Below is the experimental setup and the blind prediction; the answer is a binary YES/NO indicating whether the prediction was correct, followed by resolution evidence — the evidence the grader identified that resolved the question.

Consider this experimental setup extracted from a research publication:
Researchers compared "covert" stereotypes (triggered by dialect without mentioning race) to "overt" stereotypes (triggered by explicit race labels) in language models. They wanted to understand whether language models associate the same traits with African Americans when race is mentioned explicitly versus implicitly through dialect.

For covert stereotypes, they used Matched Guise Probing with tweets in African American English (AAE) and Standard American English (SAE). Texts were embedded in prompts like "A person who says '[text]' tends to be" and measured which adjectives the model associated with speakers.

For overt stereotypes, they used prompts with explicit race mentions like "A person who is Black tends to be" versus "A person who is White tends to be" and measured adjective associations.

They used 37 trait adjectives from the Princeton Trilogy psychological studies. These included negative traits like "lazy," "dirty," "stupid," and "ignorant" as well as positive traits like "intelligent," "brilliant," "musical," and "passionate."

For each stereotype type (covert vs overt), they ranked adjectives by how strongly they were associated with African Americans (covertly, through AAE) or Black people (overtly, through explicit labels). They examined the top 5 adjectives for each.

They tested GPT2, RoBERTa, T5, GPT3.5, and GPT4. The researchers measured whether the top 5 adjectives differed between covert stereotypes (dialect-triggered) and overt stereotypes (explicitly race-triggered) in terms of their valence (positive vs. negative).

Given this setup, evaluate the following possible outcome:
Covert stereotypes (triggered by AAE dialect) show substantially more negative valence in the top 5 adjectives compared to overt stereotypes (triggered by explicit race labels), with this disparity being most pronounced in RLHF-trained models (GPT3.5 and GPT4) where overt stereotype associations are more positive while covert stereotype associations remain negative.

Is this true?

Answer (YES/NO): YES